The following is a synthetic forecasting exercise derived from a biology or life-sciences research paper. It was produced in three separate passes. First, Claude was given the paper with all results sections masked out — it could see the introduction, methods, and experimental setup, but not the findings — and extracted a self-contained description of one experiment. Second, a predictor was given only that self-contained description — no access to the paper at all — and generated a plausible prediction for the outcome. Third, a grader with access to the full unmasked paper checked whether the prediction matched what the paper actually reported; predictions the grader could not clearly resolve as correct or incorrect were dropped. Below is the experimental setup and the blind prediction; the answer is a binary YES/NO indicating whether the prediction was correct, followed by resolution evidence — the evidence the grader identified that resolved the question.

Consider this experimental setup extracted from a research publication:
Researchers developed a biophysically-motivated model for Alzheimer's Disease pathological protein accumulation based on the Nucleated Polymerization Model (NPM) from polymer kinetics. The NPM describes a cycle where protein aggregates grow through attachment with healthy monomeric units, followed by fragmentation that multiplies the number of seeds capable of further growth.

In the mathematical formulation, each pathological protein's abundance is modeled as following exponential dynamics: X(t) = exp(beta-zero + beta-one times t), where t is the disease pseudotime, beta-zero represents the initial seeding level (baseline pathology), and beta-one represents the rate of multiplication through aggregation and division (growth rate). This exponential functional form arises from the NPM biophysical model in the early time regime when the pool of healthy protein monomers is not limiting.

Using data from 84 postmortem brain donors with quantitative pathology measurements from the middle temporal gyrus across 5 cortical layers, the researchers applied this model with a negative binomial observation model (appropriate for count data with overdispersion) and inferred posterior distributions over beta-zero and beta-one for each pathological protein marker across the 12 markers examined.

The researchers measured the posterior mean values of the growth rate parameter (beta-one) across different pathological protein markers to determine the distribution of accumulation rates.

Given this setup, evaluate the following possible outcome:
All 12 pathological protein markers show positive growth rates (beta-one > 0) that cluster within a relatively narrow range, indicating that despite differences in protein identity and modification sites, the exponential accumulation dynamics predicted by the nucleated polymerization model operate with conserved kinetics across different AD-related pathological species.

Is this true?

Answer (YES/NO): NO